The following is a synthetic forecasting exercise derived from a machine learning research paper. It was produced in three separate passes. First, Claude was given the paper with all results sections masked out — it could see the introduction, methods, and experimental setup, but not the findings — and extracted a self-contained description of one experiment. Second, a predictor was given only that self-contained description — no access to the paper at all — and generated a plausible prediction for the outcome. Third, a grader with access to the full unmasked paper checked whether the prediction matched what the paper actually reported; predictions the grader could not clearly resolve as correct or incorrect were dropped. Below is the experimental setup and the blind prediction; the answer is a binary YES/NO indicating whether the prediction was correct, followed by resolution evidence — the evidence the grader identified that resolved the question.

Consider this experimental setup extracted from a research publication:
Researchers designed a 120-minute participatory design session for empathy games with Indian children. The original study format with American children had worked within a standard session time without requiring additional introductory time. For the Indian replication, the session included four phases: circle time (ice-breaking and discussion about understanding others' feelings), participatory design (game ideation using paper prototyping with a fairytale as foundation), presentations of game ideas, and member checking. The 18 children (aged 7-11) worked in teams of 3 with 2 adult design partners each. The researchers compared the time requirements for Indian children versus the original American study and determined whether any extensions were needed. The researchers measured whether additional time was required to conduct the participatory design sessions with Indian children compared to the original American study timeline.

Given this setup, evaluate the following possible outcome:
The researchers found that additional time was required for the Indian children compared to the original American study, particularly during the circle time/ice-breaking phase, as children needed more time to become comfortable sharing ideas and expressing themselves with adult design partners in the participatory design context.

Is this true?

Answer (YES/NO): YES